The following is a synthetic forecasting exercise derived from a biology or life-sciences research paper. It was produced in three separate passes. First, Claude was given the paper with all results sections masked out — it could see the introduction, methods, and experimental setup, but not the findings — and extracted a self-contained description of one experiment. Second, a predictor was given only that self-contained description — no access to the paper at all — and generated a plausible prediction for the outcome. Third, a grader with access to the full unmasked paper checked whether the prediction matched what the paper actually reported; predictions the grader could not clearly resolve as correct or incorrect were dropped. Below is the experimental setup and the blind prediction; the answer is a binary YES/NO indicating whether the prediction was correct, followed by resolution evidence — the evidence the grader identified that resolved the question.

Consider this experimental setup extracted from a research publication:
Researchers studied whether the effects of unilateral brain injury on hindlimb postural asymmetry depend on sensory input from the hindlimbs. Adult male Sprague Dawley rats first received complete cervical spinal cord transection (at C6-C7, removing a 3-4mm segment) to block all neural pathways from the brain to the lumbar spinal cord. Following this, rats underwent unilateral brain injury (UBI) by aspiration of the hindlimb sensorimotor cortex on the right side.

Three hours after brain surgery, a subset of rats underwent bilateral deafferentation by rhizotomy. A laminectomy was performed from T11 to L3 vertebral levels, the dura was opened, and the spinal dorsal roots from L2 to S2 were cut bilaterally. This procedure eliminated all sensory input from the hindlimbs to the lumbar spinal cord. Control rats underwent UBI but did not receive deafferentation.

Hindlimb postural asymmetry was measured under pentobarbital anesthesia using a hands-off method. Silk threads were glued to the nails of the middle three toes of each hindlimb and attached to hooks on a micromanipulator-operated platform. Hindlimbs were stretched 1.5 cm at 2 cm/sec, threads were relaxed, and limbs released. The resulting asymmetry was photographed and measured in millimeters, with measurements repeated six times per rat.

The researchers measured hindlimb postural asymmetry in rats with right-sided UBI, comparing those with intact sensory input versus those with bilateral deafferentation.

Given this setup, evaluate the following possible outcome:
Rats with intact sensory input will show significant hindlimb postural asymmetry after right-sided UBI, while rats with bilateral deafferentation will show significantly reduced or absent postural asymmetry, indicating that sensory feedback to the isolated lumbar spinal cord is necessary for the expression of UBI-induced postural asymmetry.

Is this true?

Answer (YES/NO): NO